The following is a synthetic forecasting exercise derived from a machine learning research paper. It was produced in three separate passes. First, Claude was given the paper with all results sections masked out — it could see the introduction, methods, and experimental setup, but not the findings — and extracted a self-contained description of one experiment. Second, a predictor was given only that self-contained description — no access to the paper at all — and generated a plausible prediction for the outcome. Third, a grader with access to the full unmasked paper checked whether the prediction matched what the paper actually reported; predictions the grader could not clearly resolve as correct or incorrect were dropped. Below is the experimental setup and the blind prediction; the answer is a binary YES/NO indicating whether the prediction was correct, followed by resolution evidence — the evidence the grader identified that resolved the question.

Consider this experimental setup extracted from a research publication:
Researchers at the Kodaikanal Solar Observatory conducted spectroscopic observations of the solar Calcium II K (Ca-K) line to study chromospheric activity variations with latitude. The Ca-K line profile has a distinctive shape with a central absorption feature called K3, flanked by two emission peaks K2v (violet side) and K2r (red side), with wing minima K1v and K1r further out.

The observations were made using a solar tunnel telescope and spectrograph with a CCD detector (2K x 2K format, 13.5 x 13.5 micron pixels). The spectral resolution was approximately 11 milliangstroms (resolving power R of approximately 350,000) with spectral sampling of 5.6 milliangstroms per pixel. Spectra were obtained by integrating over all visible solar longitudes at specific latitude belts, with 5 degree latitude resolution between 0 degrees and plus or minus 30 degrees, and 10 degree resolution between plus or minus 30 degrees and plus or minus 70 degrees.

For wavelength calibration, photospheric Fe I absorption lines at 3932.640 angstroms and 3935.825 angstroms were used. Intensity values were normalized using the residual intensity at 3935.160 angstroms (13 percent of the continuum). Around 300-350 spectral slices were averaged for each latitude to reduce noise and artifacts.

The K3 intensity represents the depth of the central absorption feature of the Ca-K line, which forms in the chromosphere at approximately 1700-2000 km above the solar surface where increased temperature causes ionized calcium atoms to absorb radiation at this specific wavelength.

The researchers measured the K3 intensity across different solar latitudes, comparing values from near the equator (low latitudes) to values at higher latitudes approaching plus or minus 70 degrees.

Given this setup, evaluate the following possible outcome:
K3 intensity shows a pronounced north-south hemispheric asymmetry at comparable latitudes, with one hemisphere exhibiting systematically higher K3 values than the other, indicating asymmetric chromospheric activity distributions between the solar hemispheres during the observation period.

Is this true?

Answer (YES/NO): NO